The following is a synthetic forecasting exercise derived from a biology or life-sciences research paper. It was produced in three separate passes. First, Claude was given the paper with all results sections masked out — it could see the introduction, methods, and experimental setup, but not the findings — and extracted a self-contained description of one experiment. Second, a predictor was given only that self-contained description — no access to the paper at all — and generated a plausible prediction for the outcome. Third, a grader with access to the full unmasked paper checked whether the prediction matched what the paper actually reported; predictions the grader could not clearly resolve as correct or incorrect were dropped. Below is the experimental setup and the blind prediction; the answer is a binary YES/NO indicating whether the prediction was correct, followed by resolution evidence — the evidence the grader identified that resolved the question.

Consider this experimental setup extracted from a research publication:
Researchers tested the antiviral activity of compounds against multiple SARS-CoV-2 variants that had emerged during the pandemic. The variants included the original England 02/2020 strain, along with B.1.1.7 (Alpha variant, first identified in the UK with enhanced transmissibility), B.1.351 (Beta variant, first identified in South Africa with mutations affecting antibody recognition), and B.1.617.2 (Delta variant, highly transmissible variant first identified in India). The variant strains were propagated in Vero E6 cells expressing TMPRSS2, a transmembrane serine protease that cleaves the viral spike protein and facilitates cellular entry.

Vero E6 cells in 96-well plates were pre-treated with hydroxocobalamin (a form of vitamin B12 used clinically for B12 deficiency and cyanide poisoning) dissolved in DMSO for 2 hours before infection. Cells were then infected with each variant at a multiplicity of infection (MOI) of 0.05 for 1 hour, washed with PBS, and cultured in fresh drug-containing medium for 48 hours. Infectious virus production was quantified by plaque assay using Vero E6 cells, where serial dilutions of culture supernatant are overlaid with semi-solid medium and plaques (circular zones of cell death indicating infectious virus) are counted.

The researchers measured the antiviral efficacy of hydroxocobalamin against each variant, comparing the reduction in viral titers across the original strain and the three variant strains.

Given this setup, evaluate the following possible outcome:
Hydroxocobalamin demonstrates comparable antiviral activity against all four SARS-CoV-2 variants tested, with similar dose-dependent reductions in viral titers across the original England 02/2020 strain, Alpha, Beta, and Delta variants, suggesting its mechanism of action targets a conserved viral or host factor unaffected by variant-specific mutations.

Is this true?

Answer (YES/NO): YES